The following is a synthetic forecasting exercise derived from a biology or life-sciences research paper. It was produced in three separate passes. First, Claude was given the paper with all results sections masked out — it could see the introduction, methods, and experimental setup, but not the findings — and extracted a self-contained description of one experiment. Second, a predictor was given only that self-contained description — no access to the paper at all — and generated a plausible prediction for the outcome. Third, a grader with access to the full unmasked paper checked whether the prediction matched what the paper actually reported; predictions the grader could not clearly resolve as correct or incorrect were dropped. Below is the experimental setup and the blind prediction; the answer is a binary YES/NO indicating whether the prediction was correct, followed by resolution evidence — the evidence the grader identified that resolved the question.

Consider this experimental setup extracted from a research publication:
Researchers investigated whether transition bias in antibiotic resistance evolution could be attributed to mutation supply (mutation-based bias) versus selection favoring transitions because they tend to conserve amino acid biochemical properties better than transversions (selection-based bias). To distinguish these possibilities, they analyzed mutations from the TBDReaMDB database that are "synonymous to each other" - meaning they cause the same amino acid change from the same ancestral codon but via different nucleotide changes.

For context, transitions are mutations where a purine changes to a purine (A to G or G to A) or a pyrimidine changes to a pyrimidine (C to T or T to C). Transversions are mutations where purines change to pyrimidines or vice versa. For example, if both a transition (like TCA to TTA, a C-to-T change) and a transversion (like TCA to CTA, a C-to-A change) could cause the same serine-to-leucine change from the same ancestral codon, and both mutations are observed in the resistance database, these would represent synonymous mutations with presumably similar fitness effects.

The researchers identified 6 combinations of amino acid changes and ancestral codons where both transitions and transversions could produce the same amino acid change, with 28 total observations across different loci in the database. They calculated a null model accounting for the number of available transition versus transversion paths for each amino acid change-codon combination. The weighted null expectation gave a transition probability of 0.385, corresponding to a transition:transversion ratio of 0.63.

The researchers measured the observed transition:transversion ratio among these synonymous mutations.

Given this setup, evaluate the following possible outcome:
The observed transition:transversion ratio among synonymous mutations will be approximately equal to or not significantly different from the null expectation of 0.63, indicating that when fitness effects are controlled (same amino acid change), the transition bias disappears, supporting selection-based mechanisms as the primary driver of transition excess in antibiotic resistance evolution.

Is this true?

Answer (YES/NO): NO